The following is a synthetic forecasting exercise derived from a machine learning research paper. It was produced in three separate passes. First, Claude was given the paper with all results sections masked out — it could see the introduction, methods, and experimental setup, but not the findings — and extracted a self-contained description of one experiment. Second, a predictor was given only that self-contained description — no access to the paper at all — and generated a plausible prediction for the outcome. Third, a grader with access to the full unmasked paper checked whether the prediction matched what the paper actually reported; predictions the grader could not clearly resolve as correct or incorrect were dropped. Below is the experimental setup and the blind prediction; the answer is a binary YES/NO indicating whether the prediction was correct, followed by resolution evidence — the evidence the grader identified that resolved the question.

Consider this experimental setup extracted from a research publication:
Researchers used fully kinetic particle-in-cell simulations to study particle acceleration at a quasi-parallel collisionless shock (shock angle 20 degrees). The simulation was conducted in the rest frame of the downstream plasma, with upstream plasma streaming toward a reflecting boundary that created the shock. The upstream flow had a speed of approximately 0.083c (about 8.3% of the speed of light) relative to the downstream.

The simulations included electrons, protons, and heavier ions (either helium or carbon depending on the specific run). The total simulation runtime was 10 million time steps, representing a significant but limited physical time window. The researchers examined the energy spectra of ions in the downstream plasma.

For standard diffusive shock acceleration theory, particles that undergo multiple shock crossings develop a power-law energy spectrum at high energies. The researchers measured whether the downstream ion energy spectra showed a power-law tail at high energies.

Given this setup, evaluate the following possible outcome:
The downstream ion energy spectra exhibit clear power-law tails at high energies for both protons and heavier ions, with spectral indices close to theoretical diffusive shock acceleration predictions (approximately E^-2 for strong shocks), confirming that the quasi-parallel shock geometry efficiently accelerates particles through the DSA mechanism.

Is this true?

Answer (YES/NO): NO